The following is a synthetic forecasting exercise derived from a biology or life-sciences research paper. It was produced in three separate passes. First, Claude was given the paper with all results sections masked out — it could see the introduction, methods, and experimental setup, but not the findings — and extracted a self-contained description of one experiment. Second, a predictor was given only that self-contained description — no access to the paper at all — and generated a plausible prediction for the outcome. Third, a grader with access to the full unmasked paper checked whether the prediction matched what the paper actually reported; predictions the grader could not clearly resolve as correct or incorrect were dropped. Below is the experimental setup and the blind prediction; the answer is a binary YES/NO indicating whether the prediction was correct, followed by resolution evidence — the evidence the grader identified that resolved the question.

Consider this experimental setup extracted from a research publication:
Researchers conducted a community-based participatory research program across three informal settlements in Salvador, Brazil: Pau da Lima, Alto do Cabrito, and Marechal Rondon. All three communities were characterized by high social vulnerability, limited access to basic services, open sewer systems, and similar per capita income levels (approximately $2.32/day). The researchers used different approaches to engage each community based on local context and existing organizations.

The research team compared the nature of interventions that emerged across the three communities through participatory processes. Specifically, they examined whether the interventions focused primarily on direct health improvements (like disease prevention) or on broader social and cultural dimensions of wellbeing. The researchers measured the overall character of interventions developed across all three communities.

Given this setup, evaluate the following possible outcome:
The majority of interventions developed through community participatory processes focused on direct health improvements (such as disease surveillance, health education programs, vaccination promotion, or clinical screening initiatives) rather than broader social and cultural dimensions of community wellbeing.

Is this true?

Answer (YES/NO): NO